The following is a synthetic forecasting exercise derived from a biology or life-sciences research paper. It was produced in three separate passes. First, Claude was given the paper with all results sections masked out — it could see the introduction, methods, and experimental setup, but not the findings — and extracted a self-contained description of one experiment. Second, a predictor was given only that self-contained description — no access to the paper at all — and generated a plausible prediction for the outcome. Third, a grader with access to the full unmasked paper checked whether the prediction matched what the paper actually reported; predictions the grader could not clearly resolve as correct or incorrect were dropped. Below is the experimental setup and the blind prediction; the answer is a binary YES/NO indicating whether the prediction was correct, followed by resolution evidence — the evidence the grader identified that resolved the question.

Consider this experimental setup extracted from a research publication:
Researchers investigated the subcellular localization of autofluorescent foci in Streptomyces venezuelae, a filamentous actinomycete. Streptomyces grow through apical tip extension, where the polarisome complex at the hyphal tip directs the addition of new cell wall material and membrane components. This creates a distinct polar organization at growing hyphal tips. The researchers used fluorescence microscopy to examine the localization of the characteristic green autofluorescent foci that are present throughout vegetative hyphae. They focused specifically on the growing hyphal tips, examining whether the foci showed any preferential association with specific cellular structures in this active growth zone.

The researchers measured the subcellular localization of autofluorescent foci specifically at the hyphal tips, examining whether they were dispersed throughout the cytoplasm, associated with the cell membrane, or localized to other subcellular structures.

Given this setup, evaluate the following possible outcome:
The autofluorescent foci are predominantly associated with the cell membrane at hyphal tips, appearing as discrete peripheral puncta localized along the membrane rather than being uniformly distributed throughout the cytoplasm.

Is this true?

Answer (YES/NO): YES